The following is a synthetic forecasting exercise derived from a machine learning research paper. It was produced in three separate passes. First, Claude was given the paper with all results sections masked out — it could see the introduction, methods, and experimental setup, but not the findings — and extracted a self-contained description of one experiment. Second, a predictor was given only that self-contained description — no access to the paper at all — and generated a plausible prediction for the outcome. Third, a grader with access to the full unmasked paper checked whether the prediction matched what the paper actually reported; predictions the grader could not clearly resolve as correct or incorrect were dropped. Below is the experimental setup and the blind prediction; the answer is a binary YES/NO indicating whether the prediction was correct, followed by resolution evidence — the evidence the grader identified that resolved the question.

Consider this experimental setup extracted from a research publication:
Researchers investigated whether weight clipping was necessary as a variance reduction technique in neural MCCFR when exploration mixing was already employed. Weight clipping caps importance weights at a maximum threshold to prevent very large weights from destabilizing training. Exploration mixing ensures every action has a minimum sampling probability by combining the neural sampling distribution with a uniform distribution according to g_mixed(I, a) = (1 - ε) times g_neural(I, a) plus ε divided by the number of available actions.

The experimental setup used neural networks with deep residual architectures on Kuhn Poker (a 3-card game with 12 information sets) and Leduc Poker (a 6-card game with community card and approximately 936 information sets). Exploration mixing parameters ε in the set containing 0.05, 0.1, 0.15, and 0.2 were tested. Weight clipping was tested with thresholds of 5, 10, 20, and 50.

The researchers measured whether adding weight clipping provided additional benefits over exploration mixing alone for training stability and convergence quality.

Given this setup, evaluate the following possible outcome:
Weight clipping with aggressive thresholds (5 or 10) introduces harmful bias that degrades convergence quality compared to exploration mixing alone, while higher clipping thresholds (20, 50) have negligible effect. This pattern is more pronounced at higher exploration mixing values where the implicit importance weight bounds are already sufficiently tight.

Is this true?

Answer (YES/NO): NO